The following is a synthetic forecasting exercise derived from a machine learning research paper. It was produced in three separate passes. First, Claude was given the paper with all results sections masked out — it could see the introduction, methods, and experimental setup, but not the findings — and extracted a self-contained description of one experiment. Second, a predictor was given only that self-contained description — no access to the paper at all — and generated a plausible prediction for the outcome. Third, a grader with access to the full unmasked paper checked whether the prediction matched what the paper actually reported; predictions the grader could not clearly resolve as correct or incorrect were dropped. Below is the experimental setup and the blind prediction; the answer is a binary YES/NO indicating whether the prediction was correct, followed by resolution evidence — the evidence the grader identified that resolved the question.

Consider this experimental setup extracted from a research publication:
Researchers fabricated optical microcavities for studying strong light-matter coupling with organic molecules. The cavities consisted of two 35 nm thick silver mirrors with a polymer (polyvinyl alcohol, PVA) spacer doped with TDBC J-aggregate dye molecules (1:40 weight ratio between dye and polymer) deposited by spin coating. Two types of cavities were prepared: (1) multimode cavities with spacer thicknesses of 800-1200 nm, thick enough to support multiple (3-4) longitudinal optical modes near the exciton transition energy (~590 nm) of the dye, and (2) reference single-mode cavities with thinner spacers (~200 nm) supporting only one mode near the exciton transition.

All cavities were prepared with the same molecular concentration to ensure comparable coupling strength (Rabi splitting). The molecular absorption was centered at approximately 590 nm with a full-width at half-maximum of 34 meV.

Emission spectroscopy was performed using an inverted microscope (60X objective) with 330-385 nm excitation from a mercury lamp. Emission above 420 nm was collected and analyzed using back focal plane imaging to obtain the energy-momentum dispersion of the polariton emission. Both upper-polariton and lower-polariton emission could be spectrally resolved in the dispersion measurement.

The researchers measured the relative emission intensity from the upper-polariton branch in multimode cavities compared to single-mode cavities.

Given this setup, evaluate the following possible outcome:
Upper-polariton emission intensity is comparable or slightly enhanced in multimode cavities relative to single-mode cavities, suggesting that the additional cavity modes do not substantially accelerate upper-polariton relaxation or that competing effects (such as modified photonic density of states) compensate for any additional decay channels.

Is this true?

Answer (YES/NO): NO